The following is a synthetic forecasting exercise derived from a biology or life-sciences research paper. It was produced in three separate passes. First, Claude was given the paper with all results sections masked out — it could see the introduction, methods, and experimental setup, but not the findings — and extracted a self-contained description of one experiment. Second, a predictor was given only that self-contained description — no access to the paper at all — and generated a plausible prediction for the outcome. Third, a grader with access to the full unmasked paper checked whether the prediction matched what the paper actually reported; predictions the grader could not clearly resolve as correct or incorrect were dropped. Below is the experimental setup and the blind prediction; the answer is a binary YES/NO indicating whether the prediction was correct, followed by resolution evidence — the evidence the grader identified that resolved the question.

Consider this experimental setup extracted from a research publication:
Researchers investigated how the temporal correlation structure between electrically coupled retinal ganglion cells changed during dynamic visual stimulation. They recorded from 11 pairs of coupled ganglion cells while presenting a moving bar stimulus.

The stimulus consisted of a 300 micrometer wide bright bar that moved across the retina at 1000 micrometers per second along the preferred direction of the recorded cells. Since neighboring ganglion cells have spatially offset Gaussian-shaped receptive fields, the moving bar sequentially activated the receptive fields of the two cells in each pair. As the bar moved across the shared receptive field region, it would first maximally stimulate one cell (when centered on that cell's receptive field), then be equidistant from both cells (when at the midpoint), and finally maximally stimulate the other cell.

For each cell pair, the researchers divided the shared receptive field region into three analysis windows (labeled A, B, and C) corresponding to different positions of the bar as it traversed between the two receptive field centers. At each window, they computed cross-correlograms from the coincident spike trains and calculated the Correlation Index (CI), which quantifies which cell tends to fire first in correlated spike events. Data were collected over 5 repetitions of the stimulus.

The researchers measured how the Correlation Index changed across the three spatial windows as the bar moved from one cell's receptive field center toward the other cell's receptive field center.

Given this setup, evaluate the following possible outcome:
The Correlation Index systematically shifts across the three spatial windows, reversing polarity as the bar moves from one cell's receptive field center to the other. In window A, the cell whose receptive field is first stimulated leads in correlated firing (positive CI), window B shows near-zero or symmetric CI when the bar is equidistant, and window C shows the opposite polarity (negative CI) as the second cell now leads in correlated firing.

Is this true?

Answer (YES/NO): YES